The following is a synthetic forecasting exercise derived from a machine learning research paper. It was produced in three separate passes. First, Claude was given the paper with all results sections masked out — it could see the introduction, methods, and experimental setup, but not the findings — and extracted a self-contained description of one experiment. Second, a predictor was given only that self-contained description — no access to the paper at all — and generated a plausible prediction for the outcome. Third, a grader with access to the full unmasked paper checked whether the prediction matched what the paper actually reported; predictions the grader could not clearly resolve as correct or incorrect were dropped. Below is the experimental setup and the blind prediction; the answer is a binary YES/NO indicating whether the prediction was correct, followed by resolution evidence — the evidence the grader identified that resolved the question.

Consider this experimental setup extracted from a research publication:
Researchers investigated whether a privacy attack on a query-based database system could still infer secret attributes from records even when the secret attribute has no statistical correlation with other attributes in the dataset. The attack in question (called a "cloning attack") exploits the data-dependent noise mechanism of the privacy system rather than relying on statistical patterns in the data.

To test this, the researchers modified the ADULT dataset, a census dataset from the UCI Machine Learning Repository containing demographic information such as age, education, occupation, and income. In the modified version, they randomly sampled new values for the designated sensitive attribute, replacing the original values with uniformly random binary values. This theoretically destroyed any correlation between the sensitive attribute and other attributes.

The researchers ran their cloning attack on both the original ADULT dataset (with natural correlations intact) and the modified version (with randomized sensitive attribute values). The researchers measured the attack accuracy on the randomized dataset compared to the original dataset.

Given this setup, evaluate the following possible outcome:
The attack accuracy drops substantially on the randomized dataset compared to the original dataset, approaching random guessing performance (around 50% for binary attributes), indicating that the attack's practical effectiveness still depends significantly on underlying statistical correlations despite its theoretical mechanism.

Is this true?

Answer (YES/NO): NO